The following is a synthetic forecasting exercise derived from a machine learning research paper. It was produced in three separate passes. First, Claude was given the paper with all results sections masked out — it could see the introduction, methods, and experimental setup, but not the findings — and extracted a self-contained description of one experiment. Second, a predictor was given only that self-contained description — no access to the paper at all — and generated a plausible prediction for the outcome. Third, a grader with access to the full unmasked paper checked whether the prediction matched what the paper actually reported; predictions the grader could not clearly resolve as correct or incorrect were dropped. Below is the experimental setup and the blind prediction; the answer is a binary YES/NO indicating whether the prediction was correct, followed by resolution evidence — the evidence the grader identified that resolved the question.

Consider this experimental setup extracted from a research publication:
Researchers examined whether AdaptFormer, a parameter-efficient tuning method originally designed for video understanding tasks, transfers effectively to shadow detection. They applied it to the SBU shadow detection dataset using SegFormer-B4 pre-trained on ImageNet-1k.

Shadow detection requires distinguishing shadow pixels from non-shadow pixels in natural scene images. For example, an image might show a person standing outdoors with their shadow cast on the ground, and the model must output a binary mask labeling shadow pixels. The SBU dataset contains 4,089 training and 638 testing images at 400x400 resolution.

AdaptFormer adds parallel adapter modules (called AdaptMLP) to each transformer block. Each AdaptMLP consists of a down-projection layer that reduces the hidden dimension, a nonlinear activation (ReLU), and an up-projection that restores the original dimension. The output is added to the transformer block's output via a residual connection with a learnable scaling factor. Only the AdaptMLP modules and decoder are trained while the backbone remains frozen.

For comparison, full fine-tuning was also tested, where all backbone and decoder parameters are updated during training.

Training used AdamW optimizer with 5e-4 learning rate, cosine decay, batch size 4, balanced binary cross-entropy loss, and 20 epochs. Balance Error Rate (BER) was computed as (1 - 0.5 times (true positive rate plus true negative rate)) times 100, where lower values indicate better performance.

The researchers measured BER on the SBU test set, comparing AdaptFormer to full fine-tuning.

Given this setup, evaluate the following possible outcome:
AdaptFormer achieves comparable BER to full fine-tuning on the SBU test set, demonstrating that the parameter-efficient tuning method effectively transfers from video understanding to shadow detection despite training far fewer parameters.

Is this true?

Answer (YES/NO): NO